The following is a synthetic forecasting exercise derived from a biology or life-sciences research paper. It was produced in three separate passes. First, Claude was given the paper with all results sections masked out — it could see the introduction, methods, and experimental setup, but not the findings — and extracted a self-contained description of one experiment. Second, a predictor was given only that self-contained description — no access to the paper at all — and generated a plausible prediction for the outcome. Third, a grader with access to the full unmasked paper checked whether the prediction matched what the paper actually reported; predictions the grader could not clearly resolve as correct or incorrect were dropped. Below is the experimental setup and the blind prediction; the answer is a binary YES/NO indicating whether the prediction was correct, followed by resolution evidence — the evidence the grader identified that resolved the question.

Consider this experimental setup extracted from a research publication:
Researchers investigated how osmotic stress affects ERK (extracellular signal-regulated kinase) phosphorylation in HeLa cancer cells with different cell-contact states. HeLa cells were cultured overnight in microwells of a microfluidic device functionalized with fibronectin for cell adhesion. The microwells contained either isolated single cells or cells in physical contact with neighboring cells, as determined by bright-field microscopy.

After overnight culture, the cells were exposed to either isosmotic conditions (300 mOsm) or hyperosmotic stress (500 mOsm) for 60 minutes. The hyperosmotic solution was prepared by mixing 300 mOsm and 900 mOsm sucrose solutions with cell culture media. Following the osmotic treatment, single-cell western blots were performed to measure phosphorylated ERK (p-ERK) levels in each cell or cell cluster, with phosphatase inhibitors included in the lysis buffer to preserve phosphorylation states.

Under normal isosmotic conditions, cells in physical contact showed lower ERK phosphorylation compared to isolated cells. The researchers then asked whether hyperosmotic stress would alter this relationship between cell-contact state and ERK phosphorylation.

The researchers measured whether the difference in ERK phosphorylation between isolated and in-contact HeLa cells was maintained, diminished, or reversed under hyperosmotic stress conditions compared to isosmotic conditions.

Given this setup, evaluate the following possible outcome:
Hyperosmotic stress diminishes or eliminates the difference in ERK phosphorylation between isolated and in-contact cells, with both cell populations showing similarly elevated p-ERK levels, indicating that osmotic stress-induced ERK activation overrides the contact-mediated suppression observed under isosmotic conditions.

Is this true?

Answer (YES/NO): NO